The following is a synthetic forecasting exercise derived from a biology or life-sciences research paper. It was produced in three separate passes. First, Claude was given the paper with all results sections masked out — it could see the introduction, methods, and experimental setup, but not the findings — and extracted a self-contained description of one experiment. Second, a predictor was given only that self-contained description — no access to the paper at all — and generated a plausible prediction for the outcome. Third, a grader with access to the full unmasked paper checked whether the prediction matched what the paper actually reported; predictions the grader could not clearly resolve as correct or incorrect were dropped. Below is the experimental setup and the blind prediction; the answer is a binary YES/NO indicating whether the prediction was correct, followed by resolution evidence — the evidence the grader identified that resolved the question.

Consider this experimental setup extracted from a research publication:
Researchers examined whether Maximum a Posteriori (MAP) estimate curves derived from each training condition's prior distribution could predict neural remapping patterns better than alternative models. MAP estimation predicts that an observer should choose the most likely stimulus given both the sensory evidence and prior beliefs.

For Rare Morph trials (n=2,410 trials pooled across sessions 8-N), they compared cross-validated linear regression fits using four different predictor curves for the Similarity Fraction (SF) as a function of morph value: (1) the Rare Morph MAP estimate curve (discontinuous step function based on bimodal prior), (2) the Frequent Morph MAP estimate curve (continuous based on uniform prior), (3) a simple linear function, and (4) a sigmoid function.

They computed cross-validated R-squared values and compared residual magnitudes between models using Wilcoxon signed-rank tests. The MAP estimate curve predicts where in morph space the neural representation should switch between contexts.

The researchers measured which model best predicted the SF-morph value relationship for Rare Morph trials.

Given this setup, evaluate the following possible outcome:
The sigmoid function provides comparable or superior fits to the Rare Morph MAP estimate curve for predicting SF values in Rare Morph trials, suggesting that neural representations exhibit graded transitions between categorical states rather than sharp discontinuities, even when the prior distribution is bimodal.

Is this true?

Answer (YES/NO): NO